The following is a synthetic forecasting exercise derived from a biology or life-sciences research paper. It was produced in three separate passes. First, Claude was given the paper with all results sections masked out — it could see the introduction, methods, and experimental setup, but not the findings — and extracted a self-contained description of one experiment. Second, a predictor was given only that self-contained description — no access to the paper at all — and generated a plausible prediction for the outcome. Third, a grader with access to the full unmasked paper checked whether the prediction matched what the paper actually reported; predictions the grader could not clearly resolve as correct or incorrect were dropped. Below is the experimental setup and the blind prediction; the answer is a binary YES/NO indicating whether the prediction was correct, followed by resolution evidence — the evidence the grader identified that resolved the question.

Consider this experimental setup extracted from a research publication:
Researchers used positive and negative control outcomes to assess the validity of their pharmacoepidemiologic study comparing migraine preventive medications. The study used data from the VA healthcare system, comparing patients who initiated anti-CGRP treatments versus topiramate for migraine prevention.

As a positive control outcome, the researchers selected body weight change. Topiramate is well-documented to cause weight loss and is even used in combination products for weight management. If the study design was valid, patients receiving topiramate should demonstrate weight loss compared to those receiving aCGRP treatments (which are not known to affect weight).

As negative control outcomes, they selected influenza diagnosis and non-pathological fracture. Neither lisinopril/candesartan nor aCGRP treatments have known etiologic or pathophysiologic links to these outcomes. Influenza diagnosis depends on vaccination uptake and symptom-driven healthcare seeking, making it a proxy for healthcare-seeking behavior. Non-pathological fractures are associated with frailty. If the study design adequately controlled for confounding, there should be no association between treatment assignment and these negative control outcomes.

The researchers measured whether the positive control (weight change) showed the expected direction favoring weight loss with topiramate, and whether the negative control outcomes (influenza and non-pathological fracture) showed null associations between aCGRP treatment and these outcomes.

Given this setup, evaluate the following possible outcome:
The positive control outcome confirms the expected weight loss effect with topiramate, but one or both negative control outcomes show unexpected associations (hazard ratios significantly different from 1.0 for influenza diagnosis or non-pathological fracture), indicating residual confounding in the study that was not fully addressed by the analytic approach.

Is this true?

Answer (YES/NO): YES